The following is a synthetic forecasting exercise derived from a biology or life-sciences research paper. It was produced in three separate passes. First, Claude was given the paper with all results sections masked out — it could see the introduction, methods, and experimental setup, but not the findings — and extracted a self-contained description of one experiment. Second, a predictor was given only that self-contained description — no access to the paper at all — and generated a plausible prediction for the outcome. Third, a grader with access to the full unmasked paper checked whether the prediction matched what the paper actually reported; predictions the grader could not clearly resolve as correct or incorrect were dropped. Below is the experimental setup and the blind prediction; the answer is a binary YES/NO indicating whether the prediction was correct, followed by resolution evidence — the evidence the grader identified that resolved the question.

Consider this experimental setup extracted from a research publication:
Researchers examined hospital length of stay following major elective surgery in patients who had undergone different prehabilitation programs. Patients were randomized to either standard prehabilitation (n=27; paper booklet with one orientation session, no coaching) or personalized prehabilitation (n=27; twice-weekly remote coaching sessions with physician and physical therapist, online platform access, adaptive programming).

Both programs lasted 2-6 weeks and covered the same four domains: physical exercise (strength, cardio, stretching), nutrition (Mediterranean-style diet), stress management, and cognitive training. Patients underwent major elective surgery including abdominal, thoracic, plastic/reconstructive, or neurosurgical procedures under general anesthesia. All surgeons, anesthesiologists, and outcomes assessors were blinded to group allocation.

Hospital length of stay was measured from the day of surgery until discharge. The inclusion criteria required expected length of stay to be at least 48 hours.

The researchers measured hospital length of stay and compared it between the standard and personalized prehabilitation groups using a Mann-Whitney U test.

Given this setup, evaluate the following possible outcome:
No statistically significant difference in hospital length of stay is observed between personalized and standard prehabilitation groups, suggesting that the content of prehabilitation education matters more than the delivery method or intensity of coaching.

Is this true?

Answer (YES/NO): NO